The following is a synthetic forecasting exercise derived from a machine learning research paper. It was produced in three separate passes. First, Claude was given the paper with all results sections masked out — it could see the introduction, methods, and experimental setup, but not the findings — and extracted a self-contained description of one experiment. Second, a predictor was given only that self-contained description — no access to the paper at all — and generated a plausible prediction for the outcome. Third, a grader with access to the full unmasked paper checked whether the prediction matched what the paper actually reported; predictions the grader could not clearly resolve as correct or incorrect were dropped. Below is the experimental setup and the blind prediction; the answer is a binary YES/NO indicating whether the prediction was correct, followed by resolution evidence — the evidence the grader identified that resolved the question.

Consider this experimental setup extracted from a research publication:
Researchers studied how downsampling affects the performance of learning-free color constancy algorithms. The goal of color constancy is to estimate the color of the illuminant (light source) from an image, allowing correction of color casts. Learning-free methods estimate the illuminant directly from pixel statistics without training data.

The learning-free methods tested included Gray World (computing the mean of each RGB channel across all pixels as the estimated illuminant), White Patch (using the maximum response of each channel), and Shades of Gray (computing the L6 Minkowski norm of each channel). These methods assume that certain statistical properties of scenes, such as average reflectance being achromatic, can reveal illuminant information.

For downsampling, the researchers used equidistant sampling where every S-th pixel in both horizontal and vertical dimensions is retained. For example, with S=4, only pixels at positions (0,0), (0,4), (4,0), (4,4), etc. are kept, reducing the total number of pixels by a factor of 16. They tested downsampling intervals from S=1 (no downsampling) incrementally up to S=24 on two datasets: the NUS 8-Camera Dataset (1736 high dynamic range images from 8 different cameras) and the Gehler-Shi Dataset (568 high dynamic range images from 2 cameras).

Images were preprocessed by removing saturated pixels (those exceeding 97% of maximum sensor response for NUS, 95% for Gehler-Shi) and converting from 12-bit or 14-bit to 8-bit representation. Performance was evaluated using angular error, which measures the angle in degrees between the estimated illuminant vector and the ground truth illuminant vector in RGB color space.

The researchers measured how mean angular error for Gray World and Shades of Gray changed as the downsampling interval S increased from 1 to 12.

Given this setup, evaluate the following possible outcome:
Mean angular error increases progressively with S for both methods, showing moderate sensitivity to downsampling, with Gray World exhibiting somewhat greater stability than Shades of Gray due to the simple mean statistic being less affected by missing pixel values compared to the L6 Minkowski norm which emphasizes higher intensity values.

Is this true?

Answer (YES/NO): NO